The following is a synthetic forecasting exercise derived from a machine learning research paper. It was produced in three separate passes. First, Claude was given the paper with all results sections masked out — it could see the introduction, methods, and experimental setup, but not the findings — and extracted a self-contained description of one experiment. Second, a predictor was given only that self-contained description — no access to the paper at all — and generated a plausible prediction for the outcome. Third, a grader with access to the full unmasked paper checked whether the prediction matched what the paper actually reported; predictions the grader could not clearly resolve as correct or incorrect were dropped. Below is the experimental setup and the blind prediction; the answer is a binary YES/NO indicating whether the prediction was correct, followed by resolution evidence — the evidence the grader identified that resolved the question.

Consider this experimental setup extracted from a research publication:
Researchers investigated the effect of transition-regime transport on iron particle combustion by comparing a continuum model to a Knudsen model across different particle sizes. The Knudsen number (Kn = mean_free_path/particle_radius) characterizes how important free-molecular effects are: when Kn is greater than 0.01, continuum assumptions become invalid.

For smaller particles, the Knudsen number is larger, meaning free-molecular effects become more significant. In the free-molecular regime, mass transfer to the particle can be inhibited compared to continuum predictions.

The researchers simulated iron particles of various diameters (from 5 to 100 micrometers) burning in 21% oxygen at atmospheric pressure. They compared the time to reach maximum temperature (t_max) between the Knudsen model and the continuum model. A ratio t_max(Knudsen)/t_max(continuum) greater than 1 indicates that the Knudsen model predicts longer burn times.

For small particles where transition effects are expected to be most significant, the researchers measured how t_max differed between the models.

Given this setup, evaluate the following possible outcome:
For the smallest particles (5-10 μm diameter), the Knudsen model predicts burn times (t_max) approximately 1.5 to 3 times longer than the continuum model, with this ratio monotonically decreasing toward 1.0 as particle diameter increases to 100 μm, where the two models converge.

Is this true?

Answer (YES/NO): NO